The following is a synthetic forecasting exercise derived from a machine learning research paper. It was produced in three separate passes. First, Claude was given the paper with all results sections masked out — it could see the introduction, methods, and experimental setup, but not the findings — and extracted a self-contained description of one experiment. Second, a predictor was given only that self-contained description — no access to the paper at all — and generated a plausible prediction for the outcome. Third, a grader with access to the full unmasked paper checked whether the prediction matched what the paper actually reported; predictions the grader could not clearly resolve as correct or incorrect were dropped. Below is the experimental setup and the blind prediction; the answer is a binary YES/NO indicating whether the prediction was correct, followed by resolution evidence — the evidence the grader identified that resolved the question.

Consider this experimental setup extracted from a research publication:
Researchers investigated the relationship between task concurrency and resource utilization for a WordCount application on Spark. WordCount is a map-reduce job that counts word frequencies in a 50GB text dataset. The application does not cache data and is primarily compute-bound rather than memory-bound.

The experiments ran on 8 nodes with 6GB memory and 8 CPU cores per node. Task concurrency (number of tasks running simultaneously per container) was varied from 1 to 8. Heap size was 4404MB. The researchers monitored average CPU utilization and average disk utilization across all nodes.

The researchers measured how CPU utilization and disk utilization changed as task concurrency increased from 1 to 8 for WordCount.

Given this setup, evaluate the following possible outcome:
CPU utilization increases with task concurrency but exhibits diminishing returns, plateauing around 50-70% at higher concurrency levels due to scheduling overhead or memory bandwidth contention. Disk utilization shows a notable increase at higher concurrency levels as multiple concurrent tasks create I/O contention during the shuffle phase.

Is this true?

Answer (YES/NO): YES